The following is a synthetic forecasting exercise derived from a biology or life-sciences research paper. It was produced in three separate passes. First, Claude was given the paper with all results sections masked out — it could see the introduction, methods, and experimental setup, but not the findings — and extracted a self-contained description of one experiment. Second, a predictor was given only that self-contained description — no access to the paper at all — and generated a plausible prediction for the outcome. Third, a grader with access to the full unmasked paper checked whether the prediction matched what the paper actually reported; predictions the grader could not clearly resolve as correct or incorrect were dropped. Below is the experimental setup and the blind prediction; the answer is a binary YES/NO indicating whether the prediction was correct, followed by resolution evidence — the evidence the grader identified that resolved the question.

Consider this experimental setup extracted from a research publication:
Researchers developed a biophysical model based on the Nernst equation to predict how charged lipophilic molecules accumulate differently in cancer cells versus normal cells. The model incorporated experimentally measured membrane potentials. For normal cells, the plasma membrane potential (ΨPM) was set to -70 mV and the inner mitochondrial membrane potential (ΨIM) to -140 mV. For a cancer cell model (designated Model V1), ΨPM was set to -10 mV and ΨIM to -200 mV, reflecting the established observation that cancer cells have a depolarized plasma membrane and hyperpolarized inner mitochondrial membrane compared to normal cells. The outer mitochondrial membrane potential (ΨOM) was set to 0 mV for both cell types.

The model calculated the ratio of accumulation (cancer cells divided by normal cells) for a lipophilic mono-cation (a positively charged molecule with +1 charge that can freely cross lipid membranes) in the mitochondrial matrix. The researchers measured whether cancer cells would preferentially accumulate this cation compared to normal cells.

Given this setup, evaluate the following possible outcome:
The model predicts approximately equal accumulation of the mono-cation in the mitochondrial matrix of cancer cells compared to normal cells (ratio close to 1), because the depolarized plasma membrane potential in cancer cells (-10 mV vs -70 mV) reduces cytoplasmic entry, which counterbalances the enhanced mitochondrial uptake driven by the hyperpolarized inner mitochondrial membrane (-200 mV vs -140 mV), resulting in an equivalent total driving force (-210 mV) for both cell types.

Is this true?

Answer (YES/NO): YES